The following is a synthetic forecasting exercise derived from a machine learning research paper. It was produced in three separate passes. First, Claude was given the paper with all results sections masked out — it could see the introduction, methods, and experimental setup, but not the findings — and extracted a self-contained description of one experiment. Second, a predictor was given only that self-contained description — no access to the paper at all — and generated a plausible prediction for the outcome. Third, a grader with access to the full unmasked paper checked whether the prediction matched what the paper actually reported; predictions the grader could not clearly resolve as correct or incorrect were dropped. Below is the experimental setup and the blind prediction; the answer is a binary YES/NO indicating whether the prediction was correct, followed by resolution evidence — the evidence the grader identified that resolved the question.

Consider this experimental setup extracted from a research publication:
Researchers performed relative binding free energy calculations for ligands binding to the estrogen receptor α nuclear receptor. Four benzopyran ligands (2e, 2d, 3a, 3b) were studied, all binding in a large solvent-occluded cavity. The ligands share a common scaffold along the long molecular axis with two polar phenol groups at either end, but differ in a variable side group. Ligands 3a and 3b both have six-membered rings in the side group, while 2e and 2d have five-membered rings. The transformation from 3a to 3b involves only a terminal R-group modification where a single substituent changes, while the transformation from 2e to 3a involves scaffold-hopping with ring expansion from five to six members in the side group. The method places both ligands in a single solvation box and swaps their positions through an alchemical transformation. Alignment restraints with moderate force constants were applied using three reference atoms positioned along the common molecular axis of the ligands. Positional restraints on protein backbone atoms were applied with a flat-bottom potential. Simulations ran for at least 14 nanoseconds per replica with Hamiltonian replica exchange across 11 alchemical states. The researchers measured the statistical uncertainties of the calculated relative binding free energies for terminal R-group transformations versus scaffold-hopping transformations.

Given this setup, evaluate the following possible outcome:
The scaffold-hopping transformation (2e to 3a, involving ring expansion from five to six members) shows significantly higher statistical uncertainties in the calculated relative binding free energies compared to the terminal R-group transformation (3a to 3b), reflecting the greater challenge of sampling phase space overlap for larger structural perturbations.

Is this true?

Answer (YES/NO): NO